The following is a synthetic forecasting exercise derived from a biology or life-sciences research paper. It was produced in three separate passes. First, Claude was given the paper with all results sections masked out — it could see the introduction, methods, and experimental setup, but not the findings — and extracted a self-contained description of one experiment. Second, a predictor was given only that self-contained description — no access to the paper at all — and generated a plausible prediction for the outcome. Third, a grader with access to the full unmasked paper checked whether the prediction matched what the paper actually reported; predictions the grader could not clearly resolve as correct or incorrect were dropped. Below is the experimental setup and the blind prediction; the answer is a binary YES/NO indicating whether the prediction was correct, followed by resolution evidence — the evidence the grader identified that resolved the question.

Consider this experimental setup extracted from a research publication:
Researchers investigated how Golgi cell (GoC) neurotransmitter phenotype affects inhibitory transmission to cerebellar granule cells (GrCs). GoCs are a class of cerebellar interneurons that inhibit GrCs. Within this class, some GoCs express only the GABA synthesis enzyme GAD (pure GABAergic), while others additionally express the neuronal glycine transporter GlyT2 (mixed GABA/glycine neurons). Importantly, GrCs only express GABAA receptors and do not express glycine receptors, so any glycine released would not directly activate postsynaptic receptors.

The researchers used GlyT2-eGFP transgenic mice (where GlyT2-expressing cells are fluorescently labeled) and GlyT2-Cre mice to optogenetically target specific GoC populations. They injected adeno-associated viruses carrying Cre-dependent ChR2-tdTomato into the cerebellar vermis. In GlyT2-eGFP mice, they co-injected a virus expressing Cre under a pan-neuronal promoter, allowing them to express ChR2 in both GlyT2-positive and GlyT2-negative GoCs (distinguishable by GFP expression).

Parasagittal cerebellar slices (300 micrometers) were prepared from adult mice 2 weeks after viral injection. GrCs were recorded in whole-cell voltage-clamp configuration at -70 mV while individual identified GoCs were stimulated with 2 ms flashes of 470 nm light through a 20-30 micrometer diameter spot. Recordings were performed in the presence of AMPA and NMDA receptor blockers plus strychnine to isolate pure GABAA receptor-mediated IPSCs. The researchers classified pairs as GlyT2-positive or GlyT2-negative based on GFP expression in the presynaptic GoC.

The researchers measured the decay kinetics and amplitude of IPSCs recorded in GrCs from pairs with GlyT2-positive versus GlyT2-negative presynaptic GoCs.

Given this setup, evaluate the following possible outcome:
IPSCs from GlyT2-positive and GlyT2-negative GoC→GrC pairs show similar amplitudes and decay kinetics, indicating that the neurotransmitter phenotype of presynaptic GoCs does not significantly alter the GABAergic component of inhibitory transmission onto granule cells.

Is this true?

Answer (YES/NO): NO